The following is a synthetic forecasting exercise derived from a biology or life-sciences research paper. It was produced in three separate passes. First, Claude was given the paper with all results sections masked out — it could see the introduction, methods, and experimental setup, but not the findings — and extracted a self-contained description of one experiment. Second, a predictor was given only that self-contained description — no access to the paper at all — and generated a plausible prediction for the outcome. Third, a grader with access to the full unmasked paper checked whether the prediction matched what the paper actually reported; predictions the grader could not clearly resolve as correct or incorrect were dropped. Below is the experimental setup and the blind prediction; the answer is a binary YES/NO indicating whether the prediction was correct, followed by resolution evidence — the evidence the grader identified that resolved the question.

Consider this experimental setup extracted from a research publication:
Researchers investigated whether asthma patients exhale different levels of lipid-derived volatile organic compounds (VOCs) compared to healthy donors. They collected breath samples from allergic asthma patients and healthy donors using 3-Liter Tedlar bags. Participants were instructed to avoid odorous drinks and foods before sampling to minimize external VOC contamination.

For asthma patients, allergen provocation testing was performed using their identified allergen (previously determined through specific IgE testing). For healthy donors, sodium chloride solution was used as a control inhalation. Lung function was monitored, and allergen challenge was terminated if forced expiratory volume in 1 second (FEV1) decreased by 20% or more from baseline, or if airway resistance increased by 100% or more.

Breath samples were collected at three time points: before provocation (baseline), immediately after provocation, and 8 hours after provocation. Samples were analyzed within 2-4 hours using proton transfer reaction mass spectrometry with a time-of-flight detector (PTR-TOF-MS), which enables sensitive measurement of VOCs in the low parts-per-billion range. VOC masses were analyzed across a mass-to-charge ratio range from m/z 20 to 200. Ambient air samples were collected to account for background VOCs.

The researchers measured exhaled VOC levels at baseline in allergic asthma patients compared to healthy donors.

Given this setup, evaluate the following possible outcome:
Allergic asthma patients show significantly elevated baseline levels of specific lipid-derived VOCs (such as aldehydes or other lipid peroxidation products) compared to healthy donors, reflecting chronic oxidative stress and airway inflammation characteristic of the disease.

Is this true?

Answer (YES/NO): YES